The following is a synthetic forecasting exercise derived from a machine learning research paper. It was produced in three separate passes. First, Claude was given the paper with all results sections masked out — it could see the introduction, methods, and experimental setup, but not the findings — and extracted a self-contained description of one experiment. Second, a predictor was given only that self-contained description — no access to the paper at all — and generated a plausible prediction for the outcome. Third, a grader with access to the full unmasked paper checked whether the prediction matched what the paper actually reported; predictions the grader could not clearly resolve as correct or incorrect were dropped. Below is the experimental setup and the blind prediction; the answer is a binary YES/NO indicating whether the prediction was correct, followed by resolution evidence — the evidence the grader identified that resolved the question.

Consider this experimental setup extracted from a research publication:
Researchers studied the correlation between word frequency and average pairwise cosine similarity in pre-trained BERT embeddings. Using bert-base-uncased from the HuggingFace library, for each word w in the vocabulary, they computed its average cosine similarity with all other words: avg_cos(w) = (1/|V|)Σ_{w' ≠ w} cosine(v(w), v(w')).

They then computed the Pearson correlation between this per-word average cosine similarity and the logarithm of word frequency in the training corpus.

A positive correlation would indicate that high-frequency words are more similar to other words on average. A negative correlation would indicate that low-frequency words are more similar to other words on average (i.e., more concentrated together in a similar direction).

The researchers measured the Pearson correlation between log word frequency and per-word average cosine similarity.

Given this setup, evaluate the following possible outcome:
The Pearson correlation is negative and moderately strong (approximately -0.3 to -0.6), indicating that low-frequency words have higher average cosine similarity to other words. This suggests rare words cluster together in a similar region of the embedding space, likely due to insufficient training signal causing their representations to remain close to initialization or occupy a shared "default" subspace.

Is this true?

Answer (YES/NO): NO